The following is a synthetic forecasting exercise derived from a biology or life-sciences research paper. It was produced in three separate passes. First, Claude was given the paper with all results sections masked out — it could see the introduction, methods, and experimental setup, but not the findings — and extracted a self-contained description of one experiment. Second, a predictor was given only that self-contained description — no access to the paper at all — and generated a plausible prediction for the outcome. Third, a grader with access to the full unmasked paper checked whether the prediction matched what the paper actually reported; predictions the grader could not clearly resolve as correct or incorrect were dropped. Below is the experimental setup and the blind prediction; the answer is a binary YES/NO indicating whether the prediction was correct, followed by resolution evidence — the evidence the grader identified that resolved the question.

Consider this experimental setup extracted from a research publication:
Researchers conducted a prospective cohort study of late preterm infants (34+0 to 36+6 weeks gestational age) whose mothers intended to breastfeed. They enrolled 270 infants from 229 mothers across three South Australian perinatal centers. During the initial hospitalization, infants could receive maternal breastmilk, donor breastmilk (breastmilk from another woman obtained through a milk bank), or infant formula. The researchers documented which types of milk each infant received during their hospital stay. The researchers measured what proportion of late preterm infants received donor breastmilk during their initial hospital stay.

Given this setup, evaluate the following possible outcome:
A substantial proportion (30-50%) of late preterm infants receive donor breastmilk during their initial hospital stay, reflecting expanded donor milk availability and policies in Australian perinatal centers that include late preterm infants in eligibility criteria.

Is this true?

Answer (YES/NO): NO